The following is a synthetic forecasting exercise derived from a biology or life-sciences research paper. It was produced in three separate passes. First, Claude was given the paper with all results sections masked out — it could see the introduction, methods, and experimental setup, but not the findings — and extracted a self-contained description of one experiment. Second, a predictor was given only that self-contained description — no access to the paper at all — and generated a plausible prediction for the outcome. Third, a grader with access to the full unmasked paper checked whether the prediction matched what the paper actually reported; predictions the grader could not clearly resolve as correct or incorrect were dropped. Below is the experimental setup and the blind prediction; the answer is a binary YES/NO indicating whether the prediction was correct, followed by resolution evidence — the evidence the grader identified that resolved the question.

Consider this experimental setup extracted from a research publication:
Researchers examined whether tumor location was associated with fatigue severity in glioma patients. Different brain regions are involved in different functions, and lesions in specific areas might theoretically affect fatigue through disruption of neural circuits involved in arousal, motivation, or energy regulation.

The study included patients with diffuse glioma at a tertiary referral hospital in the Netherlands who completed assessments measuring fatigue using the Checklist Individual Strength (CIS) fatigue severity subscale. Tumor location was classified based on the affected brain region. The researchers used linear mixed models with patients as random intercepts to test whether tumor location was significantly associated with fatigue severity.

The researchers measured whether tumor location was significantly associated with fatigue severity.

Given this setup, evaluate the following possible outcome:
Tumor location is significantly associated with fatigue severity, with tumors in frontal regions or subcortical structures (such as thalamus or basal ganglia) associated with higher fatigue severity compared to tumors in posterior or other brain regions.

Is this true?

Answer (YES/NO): NO